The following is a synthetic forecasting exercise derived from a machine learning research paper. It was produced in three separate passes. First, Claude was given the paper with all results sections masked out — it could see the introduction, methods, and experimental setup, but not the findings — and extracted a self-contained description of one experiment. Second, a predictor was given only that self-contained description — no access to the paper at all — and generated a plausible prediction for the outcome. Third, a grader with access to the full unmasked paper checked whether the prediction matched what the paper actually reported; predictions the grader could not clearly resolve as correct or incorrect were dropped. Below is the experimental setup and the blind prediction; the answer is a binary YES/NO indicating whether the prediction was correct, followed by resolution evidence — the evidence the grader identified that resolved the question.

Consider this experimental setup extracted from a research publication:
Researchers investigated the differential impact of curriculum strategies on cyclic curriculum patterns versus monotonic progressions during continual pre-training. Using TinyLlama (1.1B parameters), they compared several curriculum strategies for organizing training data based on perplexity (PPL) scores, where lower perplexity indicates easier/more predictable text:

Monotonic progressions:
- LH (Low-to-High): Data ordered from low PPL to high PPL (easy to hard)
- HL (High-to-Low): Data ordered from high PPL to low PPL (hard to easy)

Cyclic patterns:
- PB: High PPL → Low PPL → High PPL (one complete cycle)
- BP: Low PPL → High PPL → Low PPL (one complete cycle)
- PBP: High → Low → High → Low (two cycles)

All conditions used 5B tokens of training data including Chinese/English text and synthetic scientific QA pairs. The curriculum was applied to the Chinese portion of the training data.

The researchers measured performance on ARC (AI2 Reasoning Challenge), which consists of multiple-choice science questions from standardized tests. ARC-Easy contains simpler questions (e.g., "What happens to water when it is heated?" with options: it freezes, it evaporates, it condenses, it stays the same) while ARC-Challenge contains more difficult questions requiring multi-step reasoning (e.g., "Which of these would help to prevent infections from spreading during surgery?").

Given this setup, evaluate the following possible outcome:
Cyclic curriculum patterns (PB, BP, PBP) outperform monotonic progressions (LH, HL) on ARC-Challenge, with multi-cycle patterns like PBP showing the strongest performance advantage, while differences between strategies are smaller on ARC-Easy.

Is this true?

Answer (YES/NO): NO